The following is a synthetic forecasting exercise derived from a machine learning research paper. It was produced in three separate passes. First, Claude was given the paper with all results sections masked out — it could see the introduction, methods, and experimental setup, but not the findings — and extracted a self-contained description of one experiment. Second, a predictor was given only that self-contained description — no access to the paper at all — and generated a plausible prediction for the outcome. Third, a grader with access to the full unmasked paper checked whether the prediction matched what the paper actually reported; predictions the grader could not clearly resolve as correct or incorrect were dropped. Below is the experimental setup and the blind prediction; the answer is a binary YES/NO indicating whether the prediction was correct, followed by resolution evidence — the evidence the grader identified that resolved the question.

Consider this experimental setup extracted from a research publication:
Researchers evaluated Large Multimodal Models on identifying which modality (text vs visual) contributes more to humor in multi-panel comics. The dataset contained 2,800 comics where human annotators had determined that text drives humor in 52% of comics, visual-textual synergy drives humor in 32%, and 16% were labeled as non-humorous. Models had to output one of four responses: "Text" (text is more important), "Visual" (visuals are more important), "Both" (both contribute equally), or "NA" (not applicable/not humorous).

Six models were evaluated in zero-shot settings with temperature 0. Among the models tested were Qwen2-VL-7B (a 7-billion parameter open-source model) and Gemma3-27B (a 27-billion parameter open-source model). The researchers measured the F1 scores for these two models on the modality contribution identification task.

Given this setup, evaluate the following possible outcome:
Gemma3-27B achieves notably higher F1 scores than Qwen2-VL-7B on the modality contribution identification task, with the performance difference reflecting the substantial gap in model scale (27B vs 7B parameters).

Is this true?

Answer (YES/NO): NO